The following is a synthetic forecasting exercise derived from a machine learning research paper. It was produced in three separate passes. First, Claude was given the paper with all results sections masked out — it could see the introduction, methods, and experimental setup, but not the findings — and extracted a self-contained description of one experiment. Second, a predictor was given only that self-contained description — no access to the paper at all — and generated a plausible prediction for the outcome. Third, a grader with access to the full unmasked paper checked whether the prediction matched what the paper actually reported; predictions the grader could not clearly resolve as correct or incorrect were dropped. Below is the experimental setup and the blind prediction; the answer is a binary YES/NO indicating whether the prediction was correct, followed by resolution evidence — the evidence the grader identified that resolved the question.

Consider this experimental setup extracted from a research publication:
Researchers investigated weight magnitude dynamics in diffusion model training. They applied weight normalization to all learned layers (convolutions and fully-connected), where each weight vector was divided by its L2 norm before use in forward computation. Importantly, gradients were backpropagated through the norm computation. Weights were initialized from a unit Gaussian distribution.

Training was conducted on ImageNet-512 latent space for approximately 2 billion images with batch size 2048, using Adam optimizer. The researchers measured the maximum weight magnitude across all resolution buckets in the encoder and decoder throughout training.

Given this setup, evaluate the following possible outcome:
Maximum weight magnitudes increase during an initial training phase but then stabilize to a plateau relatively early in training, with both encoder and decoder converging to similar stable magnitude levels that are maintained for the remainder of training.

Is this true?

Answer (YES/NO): NO